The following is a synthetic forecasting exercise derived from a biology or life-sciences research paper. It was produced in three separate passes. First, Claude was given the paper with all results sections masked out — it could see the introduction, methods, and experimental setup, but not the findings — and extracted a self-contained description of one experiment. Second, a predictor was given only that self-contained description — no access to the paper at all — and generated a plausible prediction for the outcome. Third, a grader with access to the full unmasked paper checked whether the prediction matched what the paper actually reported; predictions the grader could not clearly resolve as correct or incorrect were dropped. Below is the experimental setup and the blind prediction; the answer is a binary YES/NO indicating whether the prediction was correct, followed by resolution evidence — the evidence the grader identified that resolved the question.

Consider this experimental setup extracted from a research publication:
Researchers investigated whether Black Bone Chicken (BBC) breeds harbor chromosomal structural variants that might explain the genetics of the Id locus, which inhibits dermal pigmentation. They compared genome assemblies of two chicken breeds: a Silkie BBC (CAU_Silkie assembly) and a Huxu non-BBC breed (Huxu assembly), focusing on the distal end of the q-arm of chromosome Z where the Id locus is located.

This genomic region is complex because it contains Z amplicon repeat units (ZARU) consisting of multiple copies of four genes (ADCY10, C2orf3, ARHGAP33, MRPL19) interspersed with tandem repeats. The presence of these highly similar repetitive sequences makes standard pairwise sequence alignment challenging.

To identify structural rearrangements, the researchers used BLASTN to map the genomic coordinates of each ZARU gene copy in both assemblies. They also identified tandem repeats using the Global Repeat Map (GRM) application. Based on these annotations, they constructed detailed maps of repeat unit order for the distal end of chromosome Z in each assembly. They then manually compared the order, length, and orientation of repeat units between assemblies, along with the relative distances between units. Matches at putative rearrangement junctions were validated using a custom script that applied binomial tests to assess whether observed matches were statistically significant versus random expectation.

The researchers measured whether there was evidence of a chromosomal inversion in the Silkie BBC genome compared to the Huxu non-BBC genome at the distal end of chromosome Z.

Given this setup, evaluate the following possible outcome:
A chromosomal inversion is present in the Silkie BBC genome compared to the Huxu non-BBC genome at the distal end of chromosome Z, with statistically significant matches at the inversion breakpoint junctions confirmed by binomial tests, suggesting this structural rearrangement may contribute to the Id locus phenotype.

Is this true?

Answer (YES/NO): YES